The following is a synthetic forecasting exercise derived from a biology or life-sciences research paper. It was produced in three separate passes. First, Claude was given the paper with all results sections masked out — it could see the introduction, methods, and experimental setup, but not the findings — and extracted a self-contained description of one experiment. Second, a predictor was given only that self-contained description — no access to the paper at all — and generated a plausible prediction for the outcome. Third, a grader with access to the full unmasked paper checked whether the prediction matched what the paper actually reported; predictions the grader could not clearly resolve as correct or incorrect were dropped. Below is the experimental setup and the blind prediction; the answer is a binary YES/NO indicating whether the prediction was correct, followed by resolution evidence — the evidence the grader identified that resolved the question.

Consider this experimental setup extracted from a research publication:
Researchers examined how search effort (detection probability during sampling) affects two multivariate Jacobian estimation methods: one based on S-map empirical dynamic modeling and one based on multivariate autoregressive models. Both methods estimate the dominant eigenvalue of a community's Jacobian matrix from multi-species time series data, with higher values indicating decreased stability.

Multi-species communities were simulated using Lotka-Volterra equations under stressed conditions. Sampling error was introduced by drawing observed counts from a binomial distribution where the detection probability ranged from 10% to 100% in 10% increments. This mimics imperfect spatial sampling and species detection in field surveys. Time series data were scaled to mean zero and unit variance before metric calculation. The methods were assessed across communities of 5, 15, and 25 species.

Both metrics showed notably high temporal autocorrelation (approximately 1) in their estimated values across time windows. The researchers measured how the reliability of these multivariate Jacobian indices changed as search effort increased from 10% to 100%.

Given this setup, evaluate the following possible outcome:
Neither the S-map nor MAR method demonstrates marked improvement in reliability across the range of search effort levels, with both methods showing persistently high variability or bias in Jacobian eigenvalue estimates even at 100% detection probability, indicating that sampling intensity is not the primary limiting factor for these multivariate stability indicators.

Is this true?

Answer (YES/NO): NO